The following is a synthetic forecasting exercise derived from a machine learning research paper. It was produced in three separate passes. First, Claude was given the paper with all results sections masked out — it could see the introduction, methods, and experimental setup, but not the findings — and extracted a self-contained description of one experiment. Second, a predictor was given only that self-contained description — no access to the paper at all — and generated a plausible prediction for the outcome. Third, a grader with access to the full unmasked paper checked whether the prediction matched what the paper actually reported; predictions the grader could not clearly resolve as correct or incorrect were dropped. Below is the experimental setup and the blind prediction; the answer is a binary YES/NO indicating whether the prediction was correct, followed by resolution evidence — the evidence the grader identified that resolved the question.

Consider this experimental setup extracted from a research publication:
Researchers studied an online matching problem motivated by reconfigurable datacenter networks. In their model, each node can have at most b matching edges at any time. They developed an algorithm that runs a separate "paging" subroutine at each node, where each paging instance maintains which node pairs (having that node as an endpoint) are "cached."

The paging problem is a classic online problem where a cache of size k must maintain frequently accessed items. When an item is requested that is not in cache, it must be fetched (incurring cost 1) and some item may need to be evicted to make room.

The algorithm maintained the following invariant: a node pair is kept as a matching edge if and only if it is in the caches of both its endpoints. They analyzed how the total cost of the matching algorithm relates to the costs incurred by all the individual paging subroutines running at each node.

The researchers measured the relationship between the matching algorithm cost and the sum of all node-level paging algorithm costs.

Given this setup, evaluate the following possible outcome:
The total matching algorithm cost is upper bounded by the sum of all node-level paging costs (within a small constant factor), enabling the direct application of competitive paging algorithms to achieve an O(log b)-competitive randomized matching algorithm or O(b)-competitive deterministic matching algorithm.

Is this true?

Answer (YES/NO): YES